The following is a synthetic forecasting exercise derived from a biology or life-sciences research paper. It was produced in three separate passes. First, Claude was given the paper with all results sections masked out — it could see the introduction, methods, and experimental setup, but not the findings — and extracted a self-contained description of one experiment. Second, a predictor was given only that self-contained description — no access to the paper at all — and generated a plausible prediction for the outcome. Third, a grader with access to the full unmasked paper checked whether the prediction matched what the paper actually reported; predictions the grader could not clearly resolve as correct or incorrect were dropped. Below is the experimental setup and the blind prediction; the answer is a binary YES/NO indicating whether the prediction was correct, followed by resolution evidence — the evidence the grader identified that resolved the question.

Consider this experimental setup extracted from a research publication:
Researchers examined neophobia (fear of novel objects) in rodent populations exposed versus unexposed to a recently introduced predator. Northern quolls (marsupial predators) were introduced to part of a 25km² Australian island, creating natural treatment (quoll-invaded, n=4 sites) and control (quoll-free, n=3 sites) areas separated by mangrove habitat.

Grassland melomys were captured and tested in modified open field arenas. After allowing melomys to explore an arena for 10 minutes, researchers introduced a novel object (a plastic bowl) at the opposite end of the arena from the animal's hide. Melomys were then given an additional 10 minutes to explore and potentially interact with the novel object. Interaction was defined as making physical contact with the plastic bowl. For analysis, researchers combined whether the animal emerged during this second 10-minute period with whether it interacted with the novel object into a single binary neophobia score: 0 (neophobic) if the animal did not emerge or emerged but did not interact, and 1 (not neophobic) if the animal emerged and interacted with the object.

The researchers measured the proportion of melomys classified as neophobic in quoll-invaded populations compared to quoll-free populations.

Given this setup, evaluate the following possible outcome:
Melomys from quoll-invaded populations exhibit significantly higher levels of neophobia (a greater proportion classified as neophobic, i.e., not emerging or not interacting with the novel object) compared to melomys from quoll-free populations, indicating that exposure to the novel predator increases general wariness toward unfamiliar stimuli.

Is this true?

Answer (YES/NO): YES